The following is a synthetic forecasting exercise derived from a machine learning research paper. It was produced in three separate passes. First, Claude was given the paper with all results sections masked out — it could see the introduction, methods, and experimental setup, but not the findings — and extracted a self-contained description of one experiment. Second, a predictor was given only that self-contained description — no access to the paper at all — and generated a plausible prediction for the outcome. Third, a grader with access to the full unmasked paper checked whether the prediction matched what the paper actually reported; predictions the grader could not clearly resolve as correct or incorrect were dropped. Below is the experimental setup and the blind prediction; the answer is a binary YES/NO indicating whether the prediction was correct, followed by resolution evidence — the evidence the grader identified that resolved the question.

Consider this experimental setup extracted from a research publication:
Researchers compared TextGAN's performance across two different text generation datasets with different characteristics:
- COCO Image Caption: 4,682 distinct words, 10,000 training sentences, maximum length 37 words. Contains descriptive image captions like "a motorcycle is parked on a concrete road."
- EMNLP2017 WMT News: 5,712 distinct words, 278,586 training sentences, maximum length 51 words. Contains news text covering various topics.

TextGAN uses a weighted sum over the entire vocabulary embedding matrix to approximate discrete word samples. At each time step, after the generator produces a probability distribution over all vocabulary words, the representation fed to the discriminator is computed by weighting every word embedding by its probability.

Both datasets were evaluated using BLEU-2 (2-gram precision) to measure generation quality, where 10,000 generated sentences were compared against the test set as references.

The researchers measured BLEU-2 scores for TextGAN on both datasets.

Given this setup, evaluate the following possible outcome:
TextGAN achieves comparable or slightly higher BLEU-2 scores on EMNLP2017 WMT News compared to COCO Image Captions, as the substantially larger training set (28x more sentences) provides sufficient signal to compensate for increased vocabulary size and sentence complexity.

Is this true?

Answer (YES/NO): NO